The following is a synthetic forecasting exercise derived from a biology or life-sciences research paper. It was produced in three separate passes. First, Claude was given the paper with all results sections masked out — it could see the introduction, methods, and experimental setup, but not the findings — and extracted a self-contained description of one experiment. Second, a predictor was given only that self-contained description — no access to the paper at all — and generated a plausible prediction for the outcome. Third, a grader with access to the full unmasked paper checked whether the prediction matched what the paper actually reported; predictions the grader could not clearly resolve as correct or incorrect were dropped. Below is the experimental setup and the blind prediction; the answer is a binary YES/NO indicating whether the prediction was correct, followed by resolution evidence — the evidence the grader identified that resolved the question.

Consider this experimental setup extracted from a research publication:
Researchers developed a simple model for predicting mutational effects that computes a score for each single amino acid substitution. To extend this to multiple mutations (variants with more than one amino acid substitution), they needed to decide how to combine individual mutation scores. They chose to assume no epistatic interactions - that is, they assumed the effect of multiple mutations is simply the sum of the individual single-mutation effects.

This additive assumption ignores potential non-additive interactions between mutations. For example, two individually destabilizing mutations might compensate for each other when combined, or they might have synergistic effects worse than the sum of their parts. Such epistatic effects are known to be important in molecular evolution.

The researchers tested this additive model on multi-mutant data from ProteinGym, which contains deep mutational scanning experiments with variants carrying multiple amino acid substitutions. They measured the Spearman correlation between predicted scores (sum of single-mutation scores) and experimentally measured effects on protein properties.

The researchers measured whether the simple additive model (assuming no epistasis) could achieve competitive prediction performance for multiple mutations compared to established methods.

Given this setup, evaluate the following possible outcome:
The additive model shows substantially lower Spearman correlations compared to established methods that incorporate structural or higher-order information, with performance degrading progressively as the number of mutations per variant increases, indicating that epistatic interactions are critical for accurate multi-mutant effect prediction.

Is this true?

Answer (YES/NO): NO